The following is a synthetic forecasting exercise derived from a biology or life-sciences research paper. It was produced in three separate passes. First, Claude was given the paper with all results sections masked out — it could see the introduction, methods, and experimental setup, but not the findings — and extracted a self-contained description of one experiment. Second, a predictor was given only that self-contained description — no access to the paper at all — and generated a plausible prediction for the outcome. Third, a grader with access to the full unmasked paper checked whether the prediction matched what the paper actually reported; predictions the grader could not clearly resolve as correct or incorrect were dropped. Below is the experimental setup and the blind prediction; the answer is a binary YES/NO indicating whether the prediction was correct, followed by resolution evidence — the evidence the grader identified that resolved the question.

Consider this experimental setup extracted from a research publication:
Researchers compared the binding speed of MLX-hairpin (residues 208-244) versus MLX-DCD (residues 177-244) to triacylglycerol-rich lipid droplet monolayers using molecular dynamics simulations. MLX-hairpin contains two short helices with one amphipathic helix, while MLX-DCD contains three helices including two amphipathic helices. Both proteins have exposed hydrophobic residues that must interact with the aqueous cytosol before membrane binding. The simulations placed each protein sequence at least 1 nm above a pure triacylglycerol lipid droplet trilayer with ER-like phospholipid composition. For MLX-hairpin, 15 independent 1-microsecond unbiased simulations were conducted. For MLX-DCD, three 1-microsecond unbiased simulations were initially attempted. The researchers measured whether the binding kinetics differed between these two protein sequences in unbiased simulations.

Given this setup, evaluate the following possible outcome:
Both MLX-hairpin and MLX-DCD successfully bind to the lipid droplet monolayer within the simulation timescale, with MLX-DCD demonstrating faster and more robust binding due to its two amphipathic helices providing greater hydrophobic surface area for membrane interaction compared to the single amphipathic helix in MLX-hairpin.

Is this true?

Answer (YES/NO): NO